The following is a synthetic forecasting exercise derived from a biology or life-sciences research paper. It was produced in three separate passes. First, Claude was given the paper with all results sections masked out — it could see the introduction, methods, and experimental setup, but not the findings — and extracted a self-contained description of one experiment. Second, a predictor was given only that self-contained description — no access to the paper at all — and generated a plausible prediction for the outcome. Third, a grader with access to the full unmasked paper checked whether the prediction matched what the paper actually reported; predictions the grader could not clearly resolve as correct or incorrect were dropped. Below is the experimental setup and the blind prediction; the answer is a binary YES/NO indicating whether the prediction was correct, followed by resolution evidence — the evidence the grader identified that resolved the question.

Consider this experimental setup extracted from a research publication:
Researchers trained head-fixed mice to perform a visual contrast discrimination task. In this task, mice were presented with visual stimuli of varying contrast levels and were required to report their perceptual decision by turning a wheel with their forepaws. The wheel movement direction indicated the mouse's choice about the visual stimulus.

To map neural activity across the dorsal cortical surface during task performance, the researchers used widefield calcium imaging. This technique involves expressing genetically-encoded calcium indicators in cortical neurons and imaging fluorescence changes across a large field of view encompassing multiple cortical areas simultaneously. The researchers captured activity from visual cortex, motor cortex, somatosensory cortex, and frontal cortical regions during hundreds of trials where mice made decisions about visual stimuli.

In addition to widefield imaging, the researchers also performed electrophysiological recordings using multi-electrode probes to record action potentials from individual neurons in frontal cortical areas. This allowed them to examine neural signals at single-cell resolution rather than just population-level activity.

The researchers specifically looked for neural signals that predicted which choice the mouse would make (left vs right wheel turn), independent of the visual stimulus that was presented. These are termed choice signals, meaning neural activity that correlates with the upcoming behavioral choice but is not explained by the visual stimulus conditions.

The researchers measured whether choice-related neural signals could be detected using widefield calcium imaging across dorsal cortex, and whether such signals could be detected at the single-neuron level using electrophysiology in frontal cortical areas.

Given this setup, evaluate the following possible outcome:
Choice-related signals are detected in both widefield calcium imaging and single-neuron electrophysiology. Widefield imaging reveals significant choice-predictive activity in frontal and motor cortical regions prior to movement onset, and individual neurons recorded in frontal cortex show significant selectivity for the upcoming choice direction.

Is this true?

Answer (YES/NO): NO